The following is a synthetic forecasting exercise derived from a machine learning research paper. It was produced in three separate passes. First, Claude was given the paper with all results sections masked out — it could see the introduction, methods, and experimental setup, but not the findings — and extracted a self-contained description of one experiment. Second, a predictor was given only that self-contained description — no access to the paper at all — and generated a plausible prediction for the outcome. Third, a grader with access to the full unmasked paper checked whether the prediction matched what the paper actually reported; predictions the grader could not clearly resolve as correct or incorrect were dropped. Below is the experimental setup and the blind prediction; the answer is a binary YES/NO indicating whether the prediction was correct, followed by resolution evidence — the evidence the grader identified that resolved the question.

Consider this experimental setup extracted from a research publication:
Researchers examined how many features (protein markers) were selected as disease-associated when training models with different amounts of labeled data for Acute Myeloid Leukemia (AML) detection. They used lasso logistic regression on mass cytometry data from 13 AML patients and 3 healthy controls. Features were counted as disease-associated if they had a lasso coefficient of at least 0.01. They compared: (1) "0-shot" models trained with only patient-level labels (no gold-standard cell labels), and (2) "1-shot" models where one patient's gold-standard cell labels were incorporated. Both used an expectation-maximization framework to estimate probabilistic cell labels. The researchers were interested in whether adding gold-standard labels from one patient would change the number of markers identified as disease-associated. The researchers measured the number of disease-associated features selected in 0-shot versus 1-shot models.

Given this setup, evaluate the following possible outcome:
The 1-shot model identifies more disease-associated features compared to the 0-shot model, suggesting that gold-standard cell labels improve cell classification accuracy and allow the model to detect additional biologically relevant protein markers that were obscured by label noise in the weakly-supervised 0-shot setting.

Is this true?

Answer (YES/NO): NO